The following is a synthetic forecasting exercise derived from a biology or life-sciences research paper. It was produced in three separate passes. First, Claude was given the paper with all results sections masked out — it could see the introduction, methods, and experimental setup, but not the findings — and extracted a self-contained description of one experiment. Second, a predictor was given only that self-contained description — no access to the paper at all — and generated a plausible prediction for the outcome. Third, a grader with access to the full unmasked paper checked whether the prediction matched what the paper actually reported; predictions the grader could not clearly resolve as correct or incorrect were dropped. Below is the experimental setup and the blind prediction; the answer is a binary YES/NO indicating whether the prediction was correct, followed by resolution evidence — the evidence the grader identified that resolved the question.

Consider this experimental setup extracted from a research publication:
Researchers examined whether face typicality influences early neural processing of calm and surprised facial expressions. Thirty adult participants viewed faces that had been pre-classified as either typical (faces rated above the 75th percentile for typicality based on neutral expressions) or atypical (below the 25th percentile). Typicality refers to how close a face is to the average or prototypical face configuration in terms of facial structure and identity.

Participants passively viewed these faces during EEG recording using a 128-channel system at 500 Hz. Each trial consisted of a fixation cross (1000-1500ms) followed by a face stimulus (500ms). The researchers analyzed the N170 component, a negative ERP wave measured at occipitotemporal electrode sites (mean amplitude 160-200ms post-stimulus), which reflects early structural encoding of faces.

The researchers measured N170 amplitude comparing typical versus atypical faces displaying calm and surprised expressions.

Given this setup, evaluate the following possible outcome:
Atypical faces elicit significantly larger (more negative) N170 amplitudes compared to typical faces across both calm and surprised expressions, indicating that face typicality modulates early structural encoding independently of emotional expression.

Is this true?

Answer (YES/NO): NO